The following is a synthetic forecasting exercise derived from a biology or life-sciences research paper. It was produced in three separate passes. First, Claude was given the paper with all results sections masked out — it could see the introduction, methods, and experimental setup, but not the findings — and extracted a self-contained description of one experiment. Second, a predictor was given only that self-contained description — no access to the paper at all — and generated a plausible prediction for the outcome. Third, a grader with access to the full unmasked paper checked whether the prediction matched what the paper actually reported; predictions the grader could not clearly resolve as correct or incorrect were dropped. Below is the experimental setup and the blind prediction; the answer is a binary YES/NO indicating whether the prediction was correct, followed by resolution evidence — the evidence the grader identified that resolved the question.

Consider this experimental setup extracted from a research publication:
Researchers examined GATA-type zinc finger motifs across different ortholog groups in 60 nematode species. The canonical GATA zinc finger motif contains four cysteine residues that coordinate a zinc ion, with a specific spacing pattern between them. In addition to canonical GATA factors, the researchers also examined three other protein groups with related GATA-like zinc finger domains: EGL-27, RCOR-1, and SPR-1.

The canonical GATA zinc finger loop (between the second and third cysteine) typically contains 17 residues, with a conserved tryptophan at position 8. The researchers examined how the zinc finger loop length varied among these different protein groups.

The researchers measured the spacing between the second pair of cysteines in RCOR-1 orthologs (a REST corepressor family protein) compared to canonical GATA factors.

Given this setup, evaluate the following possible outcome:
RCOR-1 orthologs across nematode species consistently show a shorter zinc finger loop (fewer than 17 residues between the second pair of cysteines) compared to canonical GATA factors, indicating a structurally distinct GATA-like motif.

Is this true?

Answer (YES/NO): NO